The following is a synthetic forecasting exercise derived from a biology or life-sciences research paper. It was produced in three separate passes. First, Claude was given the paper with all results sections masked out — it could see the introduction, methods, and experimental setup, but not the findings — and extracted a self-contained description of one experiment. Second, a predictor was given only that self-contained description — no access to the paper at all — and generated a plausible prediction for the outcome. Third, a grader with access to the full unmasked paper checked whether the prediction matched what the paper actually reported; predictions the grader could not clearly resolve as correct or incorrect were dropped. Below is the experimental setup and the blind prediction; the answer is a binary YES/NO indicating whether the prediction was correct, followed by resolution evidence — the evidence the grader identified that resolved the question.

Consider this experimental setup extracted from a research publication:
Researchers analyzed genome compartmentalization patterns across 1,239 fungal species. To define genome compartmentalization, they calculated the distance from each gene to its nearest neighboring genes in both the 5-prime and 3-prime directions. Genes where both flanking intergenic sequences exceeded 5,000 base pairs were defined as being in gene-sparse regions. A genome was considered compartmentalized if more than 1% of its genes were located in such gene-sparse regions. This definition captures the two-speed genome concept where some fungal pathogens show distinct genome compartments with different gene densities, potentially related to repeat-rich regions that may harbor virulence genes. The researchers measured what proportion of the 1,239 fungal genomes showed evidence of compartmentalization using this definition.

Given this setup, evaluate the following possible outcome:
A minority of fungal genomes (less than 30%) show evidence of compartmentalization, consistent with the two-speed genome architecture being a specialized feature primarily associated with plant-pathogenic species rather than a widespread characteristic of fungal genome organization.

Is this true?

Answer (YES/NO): YES